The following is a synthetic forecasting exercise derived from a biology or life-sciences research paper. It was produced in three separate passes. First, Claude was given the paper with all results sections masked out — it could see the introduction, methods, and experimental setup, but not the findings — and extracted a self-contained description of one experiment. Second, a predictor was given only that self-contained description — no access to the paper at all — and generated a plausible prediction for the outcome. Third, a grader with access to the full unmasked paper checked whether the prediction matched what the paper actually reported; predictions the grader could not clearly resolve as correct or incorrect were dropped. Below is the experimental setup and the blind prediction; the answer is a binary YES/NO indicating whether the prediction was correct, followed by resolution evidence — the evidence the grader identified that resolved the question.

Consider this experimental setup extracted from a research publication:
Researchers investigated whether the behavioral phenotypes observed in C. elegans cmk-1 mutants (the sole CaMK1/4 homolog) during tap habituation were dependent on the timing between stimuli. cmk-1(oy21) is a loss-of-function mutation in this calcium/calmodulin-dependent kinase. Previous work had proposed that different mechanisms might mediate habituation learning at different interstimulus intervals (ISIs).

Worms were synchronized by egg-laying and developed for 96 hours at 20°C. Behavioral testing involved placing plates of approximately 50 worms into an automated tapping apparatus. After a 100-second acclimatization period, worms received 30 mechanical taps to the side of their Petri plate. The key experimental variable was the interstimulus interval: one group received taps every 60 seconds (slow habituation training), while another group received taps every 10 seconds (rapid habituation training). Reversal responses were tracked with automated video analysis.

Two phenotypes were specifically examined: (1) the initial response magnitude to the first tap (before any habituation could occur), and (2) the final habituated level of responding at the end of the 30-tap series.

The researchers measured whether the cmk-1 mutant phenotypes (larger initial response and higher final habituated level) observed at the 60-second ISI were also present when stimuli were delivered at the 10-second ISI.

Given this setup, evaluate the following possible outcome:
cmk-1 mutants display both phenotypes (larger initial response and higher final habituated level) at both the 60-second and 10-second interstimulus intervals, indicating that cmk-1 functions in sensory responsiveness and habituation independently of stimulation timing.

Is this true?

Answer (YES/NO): NO